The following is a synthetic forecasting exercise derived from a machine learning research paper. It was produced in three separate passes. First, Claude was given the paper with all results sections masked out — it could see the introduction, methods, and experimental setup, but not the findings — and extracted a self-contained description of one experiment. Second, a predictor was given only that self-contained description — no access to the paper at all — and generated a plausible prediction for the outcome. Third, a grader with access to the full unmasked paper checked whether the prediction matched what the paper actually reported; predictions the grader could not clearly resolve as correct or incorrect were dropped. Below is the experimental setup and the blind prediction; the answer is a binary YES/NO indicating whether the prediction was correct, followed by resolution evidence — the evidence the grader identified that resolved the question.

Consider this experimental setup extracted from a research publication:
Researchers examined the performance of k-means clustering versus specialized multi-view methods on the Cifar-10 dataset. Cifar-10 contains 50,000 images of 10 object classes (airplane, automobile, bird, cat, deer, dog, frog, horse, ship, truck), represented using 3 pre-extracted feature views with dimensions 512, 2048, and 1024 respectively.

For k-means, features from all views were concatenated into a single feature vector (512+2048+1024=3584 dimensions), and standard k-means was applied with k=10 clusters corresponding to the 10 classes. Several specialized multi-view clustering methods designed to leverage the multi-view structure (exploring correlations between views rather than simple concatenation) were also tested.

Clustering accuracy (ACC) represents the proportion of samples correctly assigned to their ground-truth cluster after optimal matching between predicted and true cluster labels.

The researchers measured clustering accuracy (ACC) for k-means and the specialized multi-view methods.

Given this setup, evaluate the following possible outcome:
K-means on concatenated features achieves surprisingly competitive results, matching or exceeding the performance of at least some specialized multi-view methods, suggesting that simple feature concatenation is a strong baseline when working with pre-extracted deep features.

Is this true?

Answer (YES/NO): NO